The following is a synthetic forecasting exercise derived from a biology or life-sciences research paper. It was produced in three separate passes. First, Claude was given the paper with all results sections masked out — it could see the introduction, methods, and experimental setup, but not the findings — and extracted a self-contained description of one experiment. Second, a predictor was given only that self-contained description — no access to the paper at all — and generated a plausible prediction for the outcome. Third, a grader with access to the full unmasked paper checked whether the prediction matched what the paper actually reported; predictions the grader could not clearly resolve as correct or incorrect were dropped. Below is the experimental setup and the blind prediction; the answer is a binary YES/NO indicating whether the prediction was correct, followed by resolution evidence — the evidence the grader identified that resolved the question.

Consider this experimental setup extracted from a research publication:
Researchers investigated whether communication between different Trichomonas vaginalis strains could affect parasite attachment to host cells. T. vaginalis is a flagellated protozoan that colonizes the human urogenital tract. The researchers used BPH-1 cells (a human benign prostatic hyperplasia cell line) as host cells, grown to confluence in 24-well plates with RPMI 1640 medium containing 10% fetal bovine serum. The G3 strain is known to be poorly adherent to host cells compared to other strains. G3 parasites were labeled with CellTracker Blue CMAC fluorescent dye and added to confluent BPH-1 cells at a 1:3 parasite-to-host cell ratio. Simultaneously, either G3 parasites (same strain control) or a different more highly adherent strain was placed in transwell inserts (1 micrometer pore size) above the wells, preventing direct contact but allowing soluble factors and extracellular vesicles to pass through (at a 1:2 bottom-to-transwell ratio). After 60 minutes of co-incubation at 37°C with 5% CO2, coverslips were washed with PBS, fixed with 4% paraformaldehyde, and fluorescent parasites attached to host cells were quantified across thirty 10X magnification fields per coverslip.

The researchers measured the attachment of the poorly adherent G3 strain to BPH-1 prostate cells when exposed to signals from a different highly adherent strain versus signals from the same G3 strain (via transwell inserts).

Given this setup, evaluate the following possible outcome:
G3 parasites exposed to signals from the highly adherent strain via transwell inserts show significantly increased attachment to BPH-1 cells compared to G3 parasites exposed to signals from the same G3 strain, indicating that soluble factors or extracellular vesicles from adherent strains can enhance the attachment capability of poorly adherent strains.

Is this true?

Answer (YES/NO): YES